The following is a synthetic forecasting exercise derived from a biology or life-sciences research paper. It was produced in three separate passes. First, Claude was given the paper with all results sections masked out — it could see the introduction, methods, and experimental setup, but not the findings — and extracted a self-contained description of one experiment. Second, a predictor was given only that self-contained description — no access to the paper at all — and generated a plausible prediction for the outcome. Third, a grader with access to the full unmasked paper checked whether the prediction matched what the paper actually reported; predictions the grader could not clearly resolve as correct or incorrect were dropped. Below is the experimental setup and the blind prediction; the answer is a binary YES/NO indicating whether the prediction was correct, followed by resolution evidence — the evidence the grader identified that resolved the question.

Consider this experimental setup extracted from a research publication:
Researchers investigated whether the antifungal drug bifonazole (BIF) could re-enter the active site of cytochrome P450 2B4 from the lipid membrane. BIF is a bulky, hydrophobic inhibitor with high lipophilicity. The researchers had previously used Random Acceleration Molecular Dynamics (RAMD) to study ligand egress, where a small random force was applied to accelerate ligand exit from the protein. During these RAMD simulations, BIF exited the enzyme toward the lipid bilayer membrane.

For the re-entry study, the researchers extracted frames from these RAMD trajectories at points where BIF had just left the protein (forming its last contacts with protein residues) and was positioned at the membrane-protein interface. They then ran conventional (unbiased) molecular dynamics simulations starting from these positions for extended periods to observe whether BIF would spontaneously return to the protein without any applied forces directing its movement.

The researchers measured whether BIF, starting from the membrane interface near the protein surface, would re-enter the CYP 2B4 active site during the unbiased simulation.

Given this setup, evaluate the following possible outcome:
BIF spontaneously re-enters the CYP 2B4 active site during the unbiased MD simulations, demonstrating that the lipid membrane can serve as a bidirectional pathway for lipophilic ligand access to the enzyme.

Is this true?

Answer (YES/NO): NO